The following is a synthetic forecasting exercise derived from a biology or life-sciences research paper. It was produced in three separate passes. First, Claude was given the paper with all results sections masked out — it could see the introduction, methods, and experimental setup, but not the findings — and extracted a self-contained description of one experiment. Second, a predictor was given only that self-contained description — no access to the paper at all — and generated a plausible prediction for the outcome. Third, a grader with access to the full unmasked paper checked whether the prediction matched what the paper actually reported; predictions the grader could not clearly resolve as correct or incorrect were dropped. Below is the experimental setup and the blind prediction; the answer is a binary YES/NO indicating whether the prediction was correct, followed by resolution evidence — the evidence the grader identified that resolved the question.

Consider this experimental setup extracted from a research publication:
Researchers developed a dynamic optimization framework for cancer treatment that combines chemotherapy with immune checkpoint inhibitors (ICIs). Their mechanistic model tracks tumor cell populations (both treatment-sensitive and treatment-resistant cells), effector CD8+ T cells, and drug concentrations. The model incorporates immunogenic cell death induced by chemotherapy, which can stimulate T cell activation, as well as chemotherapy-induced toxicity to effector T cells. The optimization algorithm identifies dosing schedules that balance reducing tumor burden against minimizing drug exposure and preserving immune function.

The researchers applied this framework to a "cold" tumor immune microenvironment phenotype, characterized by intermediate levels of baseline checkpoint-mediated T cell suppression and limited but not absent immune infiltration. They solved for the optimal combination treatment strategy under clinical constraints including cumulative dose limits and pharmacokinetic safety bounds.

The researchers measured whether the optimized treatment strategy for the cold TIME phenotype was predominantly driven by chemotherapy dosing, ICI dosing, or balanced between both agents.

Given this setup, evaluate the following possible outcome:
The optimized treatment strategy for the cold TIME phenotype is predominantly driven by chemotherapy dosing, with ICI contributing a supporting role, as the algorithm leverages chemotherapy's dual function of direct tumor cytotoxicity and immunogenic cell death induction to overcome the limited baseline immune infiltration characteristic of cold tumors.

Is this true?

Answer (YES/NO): YES